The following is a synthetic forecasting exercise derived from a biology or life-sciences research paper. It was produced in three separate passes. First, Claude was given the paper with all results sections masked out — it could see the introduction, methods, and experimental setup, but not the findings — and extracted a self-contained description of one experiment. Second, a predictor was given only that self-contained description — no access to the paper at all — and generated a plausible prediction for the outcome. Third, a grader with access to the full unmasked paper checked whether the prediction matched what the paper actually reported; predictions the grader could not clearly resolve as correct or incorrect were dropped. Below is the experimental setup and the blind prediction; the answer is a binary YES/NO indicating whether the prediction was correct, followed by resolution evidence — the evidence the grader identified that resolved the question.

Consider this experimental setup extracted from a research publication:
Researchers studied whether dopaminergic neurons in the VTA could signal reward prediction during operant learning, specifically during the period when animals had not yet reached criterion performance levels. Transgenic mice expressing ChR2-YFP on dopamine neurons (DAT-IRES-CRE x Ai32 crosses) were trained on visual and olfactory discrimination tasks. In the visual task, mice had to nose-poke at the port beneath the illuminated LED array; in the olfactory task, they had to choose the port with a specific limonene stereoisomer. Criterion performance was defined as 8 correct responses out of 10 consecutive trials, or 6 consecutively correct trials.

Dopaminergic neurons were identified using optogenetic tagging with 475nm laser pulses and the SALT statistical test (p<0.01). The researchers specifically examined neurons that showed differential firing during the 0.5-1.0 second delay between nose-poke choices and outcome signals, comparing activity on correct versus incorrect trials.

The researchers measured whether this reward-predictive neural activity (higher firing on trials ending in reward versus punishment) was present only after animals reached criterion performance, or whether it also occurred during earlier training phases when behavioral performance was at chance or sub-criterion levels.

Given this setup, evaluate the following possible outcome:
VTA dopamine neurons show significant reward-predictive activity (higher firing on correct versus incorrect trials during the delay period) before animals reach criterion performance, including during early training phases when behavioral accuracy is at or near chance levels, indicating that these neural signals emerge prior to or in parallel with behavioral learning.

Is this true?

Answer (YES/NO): YES